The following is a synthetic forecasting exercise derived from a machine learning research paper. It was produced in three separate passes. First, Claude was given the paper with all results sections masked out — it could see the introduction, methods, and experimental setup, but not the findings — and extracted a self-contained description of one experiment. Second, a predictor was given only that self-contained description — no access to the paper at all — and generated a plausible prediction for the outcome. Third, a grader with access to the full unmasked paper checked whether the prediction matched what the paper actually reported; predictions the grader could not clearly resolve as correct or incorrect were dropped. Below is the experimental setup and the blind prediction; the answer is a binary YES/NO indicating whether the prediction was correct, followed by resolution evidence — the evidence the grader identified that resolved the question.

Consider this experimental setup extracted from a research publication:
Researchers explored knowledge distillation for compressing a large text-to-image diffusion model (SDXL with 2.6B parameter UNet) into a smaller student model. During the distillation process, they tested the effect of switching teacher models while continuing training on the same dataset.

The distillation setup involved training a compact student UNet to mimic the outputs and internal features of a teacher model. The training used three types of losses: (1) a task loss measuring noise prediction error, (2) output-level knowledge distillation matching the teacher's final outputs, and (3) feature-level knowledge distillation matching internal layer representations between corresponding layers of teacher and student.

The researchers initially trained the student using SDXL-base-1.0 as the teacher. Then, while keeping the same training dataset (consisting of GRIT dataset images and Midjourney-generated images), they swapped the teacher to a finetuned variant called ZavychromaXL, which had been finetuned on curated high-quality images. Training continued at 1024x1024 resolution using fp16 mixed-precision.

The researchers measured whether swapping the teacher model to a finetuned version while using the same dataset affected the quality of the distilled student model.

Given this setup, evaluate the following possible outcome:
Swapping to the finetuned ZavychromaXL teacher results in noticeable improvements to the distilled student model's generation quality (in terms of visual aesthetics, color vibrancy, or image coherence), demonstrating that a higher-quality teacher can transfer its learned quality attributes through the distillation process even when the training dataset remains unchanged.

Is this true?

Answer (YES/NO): YES